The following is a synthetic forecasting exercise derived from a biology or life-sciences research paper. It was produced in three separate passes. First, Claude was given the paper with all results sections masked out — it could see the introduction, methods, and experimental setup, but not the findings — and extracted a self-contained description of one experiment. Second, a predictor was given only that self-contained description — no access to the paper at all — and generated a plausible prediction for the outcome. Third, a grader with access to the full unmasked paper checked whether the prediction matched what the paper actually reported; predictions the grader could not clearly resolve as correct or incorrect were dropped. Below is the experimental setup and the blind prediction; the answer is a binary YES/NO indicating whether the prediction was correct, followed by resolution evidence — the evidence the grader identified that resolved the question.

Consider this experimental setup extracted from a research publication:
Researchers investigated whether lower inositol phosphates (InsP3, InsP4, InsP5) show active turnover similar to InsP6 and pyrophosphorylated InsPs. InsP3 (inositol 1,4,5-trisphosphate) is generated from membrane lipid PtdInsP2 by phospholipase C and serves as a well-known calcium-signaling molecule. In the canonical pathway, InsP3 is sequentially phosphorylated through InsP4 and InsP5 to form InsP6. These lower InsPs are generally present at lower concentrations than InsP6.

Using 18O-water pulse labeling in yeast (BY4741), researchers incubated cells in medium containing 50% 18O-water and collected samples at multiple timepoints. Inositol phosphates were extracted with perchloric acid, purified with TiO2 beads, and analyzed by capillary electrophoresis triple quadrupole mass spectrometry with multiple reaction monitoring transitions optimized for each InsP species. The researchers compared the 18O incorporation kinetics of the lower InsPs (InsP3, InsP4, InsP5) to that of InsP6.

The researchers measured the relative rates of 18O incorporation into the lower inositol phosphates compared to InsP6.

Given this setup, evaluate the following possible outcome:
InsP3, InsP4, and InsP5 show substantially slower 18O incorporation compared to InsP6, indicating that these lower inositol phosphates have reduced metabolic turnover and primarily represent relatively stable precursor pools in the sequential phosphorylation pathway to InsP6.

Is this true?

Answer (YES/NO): NO